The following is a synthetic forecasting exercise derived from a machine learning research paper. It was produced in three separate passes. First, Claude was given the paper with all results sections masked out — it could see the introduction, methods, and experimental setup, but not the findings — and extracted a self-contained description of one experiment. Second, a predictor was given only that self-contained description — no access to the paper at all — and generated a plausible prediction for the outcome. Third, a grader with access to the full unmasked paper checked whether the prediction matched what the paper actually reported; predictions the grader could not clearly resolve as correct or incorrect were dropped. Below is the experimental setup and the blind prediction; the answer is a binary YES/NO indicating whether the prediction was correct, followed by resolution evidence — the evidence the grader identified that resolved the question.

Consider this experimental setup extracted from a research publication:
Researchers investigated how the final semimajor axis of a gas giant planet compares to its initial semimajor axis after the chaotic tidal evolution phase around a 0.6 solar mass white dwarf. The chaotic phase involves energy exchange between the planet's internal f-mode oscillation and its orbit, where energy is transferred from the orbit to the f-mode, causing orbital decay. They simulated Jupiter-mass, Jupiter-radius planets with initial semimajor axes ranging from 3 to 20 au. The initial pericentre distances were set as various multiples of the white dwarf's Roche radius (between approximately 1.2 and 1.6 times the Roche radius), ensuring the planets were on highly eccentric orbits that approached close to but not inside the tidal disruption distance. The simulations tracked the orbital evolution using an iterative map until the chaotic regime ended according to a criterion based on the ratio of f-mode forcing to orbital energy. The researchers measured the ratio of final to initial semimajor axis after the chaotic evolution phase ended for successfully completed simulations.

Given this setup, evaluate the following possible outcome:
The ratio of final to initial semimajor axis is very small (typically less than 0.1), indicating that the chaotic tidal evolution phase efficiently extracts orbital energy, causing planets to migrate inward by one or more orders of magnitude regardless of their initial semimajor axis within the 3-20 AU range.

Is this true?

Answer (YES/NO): YES